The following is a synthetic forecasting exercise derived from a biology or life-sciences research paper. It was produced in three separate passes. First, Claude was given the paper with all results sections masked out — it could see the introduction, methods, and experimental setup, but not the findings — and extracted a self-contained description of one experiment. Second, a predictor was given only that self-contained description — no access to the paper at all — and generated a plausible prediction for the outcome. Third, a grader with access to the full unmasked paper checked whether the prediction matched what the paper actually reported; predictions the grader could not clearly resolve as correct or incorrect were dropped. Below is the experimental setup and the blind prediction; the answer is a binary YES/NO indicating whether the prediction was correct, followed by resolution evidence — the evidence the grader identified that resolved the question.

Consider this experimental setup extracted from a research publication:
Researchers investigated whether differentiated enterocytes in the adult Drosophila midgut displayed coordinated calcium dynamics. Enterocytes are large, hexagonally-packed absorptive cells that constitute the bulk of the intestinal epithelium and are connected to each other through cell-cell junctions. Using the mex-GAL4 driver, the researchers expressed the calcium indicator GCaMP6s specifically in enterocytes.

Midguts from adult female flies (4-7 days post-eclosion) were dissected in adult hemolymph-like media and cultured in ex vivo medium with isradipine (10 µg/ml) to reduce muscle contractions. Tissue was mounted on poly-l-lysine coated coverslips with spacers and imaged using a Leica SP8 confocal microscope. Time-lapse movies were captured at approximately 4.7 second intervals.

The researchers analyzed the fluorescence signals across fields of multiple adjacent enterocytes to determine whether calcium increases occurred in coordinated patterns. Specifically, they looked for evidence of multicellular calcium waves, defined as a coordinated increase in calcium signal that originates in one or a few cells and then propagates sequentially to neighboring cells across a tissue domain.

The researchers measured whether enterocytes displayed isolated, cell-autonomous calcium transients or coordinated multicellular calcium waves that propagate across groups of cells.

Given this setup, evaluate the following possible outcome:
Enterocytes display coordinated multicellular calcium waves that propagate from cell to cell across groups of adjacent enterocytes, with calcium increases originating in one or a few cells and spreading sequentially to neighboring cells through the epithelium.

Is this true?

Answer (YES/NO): YES